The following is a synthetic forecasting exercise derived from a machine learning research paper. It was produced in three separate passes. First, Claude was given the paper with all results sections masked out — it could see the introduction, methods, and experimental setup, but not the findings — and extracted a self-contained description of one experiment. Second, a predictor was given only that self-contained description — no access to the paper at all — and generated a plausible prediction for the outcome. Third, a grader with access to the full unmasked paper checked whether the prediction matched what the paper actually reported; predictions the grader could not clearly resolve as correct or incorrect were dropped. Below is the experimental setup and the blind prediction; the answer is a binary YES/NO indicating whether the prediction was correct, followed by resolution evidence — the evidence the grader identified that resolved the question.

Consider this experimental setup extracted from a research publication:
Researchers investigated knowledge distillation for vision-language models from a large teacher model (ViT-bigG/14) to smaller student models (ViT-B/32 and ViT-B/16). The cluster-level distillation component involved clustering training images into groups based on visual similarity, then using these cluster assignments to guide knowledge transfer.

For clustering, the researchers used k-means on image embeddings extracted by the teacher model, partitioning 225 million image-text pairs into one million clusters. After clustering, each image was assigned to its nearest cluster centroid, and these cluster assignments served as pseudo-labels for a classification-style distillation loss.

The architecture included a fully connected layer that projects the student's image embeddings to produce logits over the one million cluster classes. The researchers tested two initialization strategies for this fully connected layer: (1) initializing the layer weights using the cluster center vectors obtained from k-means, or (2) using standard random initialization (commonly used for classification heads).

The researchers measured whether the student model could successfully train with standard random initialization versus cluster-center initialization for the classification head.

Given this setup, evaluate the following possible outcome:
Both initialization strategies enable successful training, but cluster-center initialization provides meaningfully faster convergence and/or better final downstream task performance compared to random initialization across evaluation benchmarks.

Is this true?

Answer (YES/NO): NO